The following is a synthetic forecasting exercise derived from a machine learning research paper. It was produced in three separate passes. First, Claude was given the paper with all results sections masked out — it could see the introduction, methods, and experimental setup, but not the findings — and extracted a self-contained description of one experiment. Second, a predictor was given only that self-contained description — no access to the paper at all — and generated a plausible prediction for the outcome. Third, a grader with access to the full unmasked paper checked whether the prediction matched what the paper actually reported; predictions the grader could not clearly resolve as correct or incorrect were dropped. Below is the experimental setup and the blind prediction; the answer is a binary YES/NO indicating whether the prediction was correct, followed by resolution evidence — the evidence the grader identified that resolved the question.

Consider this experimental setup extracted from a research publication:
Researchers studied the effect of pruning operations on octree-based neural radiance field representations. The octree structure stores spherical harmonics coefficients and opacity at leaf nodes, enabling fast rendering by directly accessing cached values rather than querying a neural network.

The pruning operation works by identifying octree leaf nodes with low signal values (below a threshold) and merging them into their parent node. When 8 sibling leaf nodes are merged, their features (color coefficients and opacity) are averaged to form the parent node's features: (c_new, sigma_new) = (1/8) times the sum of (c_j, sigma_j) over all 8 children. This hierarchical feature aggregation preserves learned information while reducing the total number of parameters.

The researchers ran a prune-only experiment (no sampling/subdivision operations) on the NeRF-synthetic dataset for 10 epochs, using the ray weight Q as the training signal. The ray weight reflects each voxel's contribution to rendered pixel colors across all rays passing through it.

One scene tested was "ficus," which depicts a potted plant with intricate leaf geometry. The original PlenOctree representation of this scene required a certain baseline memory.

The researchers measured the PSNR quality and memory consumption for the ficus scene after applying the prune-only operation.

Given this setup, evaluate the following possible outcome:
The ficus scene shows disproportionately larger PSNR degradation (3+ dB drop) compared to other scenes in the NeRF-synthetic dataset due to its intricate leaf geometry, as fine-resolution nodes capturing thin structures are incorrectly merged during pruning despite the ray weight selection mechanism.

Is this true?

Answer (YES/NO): NO